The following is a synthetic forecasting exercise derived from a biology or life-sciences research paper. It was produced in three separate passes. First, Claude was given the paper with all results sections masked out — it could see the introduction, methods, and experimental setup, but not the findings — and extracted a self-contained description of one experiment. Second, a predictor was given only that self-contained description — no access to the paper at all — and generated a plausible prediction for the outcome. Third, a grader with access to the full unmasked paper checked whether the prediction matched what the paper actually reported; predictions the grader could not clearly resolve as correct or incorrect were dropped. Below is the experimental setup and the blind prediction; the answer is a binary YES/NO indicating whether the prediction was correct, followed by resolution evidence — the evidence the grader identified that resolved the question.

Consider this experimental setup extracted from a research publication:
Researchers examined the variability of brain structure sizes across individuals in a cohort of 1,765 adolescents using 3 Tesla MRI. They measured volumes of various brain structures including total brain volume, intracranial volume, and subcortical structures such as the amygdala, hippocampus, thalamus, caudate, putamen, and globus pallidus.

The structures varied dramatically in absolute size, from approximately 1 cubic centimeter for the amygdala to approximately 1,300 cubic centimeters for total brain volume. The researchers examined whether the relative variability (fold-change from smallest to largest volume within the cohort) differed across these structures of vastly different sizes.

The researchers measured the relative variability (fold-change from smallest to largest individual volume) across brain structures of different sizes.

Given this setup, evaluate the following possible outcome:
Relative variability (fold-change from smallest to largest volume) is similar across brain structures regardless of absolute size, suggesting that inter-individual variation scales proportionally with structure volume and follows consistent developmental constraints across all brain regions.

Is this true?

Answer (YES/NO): YES